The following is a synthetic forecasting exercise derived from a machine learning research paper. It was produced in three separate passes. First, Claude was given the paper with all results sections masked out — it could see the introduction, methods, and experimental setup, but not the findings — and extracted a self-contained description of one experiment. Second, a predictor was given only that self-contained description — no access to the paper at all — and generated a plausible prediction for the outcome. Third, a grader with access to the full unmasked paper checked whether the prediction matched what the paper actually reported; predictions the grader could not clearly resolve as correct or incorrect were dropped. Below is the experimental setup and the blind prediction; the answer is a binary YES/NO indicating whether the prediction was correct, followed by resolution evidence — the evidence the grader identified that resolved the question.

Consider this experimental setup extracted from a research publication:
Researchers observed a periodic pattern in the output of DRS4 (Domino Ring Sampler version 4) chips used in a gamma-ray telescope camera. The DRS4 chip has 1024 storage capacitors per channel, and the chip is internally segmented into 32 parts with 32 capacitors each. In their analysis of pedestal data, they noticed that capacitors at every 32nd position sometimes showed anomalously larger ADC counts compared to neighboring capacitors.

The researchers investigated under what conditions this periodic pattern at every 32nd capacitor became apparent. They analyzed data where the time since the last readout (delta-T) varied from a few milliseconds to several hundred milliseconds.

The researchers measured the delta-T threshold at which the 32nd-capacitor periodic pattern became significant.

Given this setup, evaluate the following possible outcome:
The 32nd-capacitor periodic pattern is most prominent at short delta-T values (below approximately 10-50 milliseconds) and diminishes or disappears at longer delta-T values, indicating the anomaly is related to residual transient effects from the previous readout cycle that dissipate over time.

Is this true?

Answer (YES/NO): NO